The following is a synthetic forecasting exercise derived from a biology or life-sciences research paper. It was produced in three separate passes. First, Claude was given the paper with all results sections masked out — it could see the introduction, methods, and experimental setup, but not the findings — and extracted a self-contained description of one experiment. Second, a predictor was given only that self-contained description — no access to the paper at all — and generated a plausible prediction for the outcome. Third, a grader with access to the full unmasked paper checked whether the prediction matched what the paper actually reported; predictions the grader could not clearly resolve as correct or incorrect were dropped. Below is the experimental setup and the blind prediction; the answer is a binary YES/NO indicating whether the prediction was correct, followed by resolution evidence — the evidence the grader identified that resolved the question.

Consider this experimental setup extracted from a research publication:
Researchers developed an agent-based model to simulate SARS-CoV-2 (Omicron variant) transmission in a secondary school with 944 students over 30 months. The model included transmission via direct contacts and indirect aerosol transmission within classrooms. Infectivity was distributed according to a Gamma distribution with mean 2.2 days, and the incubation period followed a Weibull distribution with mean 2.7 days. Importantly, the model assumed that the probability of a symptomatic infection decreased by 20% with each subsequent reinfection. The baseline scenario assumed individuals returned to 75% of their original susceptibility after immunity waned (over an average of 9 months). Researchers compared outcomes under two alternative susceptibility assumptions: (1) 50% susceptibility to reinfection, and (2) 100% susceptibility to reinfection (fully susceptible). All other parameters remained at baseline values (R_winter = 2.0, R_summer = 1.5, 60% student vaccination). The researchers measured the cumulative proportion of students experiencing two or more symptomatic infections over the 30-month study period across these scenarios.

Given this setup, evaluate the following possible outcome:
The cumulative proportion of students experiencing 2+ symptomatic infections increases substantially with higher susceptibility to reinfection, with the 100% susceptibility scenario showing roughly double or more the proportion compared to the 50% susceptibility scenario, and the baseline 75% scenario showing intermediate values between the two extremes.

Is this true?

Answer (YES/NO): NO